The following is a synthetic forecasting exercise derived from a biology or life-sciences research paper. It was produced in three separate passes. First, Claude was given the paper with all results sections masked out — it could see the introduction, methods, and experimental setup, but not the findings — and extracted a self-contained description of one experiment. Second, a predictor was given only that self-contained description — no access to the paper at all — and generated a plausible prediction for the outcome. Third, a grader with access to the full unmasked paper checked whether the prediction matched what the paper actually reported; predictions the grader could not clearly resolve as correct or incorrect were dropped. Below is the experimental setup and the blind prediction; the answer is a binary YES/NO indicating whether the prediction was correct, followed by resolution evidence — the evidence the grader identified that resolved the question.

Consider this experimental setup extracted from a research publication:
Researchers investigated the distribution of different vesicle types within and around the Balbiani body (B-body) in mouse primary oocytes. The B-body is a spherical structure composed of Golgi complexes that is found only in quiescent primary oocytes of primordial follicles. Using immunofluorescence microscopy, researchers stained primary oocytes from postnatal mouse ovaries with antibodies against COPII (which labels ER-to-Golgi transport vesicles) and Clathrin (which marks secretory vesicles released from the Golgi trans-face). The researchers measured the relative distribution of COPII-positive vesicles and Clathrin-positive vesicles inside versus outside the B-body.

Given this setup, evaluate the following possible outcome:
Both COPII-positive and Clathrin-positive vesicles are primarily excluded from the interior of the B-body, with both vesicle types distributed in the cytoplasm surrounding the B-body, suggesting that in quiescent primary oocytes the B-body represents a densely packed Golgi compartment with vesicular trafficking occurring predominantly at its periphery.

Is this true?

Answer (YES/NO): NO